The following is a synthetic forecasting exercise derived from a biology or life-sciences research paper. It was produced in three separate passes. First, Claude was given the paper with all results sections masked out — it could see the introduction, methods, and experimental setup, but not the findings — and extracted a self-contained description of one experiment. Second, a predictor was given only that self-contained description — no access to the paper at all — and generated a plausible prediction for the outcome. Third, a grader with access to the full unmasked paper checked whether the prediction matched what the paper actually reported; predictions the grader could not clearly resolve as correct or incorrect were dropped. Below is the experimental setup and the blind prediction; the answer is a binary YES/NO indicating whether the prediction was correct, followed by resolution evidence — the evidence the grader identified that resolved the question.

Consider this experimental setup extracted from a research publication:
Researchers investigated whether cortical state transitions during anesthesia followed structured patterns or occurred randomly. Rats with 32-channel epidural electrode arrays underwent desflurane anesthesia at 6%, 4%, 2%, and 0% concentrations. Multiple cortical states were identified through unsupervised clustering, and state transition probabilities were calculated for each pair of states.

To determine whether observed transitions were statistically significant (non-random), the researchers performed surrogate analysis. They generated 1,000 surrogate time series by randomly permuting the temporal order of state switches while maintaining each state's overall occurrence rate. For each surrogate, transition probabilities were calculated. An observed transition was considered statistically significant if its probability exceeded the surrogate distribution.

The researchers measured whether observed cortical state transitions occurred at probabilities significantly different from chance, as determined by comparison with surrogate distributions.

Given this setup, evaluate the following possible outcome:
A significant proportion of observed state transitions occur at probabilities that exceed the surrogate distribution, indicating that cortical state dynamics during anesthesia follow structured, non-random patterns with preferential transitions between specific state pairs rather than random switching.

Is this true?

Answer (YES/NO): YES